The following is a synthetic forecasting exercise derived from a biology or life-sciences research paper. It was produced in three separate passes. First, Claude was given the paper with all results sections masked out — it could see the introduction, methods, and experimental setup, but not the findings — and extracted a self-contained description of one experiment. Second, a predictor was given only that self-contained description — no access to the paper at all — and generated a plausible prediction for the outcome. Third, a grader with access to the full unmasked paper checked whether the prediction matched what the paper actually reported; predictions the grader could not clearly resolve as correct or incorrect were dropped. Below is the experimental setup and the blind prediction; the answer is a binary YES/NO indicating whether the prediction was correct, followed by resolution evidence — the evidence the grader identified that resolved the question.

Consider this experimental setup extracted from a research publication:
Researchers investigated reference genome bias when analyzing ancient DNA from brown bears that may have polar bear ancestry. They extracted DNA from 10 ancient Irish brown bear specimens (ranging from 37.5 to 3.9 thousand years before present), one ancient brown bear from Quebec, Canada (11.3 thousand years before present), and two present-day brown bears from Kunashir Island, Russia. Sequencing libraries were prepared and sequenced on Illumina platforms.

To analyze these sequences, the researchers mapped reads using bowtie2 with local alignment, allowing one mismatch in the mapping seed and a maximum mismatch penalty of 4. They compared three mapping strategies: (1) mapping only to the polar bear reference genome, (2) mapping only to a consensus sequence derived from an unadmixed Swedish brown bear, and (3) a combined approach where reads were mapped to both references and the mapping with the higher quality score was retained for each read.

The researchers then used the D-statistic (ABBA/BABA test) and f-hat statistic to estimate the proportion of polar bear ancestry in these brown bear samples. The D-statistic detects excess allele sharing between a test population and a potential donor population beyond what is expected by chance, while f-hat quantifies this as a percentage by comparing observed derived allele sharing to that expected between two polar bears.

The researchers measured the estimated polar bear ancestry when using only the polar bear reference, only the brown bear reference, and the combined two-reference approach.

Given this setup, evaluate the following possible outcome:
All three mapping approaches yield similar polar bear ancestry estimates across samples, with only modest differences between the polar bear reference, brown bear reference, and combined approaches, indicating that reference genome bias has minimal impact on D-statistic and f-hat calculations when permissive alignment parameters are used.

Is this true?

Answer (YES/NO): NO